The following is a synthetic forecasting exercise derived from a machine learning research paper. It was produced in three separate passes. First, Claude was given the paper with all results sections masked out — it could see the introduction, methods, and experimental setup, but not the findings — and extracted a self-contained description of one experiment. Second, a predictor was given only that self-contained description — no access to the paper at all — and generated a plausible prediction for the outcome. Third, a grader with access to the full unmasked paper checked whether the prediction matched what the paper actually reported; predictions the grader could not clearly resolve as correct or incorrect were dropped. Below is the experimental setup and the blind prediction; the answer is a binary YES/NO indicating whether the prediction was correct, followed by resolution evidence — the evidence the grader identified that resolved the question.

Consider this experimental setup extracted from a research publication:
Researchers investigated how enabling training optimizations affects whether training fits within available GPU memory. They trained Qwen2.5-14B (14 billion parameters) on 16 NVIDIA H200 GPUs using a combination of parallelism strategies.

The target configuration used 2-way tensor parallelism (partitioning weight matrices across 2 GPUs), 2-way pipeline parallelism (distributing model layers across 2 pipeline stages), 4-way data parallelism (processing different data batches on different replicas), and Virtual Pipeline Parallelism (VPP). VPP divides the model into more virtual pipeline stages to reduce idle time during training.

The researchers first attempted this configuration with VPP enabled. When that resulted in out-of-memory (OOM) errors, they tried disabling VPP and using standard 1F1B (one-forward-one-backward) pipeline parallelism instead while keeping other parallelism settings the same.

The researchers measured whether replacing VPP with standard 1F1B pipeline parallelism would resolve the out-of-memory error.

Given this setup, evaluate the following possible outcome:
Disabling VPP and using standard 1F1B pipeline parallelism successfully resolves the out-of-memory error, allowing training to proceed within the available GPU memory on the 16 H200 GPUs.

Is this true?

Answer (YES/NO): NO